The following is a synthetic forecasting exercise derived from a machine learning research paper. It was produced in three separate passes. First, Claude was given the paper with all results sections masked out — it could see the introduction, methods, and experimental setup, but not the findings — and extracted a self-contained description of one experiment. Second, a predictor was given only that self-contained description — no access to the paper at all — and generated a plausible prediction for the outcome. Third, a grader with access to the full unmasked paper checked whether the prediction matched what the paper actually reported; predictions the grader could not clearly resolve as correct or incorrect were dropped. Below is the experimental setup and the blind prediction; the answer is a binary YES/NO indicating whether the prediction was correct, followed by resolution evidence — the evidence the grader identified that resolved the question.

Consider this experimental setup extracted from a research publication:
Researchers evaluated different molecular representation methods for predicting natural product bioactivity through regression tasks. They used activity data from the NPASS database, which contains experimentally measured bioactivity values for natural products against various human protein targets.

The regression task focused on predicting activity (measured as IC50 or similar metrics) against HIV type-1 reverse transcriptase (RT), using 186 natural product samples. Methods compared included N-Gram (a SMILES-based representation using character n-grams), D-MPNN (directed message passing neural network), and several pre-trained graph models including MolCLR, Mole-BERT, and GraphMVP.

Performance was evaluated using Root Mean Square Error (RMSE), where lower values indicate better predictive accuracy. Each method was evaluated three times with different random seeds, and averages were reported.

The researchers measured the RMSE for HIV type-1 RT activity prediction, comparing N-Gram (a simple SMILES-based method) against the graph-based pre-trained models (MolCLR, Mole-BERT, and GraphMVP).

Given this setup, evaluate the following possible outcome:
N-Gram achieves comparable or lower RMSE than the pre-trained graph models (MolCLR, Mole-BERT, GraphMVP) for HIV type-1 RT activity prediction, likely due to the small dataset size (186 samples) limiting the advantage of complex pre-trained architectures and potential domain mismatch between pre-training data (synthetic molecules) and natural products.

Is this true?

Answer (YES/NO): YES